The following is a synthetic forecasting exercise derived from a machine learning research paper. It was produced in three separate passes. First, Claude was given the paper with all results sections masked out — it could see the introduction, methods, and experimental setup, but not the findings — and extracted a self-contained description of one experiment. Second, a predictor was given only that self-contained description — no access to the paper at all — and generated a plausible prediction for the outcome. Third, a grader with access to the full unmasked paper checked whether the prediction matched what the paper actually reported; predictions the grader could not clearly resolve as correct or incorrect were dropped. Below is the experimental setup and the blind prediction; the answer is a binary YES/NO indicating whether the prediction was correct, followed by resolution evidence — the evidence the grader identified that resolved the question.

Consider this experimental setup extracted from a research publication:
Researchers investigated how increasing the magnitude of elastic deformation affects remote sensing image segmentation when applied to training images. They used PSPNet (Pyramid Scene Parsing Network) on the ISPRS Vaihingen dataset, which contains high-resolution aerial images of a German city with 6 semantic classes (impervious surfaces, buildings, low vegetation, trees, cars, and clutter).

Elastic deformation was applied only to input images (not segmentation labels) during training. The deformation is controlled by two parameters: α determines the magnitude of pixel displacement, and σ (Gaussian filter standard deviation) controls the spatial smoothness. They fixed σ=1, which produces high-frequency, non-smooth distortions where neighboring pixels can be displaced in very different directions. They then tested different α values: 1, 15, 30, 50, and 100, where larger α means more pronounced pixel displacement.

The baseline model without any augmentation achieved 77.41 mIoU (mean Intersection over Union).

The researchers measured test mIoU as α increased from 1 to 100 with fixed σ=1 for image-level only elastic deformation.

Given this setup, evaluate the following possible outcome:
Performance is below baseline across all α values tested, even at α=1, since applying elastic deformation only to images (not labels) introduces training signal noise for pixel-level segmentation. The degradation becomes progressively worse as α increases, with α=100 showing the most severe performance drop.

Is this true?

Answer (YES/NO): YES